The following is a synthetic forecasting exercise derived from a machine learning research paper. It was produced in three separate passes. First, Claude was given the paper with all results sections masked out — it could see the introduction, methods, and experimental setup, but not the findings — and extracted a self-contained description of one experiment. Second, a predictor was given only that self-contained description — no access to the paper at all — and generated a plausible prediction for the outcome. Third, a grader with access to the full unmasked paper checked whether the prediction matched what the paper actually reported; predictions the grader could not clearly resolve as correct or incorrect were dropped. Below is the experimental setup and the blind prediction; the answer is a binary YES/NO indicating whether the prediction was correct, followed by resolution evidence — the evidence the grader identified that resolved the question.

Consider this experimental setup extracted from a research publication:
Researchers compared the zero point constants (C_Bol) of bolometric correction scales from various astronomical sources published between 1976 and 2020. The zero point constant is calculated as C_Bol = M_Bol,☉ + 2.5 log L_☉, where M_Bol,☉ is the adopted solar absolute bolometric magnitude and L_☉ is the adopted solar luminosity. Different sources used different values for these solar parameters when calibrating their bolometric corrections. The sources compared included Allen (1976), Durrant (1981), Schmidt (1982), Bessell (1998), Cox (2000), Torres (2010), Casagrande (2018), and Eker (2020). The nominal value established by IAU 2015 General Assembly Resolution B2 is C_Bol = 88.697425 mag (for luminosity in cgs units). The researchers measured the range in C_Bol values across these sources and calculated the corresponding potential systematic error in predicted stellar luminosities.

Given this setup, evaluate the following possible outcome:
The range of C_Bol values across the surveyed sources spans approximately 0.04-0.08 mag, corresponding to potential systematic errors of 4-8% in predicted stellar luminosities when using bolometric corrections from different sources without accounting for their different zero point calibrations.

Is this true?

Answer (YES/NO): NO